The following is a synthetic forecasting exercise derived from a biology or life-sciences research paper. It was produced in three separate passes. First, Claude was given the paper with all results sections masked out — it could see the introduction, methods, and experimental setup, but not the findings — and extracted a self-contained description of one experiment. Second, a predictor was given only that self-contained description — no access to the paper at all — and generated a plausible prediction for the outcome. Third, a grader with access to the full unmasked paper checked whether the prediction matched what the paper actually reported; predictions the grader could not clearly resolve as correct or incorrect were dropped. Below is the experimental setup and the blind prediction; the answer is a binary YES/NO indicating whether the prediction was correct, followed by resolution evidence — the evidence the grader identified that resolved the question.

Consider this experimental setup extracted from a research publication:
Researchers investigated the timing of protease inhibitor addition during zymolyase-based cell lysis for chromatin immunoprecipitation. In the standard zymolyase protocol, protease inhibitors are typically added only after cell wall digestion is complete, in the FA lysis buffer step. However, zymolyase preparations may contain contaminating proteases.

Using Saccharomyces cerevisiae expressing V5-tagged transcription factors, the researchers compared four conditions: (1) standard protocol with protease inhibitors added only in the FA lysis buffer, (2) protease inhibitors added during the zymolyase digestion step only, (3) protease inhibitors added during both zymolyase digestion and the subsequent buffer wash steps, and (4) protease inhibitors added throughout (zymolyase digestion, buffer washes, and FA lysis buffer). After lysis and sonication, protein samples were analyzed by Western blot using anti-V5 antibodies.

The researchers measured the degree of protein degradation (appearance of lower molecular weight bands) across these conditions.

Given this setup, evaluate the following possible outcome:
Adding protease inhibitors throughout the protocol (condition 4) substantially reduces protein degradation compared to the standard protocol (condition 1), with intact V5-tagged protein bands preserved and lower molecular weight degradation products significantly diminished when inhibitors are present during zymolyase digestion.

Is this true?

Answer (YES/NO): NO